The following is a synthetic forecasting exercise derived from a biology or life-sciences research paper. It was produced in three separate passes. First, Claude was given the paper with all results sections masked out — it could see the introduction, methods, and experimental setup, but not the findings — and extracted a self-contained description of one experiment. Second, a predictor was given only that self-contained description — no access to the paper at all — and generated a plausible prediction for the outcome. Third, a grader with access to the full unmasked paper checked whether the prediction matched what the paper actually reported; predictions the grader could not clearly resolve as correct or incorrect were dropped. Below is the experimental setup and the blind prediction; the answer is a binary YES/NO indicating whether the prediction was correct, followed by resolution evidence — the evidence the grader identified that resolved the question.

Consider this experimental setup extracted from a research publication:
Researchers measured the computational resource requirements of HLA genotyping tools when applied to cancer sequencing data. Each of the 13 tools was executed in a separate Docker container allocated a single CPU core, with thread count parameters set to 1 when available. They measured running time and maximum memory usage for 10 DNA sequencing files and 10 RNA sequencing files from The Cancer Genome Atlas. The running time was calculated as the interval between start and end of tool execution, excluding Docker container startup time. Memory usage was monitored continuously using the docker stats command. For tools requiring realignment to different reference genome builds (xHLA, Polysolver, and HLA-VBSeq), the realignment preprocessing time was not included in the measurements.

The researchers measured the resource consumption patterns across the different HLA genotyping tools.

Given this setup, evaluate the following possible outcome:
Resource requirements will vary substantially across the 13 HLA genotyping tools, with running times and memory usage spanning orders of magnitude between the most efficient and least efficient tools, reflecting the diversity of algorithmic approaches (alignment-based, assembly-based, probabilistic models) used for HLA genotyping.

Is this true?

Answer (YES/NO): NO